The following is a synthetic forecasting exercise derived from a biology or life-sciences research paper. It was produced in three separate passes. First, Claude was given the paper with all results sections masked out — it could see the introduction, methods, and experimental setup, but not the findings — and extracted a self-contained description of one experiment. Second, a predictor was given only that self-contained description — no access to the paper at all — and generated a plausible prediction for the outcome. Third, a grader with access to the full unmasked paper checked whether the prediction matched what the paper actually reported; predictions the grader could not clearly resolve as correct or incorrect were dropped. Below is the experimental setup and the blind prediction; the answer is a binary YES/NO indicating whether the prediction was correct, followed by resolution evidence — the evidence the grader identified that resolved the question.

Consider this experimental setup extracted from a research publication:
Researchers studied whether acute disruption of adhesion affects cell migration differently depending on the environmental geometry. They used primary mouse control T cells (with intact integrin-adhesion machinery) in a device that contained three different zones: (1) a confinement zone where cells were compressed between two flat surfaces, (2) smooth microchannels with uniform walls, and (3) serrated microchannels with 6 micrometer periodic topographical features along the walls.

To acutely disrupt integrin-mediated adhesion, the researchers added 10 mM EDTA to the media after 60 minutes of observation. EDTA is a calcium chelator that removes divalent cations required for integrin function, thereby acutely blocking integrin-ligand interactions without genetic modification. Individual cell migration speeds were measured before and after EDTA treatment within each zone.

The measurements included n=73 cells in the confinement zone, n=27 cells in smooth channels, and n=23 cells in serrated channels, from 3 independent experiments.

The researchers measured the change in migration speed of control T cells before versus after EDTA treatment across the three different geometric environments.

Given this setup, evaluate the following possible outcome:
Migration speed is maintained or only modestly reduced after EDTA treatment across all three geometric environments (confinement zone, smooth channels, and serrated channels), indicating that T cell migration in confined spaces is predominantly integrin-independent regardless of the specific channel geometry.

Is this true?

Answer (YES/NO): NO